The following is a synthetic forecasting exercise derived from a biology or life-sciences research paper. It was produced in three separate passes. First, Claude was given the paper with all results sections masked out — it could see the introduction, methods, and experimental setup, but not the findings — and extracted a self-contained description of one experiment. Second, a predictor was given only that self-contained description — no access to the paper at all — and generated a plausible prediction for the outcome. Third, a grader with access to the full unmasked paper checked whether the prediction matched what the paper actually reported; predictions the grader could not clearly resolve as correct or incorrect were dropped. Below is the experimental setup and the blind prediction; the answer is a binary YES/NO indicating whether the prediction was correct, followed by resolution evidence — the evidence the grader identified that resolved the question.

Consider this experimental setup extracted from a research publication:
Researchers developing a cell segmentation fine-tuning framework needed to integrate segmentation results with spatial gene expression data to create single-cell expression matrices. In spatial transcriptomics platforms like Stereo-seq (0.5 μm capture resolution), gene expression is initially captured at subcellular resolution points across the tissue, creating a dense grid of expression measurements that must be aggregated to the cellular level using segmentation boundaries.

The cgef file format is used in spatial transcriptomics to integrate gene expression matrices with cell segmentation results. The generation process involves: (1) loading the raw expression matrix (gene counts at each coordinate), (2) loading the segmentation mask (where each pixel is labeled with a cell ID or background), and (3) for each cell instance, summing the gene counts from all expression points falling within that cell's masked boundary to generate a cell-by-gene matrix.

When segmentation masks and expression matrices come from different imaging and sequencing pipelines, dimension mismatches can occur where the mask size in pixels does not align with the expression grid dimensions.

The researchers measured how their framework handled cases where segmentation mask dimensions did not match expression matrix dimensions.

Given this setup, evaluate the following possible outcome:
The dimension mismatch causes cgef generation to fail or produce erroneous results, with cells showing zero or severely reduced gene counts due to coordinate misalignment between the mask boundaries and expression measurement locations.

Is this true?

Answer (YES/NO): NO